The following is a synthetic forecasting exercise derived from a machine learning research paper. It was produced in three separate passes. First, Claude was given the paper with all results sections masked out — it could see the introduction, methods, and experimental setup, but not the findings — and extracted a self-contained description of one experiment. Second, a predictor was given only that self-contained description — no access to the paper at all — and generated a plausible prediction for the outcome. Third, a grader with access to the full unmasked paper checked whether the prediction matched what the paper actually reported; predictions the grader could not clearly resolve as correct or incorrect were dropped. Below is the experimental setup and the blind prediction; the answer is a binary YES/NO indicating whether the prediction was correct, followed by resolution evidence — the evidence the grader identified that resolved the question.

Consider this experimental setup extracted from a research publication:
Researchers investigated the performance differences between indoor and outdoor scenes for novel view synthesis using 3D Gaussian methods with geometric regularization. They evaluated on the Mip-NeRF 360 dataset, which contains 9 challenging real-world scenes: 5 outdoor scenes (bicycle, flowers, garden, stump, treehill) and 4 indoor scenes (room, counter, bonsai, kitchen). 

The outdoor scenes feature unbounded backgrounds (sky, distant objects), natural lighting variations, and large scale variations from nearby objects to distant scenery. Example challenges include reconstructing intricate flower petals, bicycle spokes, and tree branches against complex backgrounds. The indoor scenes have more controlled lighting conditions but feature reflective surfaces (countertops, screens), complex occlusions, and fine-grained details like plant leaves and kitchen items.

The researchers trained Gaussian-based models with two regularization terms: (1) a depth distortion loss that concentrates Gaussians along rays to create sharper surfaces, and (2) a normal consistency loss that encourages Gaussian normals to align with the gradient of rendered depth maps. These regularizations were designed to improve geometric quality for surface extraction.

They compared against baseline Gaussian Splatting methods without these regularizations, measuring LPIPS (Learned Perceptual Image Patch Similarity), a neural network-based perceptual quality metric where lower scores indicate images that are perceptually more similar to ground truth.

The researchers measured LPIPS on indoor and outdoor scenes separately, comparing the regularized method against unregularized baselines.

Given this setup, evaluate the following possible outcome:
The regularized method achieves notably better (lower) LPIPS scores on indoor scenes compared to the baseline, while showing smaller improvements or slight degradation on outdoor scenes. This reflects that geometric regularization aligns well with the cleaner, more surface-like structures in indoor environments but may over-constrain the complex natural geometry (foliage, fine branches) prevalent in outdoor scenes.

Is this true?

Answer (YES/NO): NO